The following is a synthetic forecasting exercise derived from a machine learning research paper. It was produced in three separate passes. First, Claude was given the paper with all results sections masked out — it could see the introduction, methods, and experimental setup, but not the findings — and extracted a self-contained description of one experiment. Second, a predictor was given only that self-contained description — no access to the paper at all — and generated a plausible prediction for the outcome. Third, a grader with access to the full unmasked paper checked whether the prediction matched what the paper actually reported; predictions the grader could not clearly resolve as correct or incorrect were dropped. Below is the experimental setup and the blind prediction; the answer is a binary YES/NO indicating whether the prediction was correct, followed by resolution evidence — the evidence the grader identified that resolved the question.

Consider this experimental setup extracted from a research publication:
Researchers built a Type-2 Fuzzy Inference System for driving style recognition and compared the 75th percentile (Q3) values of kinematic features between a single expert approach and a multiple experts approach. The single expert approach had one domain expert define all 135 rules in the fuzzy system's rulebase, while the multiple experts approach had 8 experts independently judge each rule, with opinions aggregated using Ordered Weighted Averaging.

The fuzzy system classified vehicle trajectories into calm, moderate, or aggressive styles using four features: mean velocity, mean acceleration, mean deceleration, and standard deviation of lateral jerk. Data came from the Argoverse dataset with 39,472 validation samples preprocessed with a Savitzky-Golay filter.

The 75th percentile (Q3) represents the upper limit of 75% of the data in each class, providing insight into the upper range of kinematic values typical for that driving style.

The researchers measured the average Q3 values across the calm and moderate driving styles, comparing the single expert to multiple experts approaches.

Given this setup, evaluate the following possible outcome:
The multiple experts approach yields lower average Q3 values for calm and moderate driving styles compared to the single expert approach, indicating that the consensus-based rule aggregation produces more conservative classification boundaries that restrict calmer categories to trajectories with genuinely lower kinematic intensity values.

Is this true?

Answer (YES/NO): YES